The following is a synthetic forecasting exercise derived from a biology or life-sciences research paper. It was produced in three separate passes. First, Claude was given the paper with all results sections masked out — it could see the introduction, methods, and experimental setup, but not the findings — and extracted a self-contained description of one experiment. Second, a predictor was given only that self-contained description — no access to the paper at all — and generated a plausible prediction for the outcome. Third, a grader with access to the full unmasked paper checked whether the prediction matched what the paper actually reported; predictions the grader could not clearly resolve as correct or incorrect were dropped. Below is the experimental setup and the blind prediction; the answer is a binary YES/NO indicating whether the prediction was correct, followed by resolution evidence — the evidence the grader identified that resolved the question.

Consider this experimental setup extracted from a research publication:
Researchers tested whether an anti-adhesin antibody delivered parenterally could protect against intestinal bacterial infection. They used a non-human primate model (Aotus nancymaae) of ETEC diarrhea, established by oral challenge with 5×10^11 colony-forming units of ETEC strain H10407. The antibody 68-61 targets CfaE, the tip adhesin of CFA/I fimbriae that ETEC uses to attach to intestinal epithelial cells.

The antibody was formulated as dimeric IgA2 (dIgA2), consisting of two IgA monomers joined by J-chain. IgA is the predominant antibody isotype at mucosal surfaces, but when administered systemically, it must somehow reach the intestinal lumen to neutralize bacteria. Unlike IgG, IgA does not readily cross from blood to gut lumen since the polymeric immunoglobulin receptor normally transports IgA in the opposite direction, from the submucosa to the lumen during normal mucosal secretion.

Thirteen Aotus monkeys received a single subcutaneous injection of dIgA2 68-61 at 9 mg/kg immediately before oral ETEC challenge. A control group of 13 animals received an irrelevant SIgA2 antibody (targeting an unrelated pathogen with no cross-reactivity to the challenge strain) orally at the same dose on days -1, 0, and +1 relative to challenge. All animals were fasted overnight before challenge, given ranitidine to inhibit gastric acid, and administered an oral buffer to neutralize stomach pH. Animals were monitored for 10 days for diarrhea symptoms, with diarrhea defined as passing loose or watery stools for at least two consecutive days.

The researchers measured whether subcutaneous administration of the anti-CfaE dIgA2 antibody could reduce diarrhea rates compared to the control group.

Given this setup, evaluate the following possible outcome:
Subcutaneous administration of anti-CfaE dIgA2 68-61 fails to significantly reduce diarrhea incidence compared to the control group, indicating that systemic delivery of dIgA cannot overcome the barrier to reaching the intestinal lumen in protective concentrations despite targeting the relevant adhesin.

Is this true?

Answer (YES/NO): YES